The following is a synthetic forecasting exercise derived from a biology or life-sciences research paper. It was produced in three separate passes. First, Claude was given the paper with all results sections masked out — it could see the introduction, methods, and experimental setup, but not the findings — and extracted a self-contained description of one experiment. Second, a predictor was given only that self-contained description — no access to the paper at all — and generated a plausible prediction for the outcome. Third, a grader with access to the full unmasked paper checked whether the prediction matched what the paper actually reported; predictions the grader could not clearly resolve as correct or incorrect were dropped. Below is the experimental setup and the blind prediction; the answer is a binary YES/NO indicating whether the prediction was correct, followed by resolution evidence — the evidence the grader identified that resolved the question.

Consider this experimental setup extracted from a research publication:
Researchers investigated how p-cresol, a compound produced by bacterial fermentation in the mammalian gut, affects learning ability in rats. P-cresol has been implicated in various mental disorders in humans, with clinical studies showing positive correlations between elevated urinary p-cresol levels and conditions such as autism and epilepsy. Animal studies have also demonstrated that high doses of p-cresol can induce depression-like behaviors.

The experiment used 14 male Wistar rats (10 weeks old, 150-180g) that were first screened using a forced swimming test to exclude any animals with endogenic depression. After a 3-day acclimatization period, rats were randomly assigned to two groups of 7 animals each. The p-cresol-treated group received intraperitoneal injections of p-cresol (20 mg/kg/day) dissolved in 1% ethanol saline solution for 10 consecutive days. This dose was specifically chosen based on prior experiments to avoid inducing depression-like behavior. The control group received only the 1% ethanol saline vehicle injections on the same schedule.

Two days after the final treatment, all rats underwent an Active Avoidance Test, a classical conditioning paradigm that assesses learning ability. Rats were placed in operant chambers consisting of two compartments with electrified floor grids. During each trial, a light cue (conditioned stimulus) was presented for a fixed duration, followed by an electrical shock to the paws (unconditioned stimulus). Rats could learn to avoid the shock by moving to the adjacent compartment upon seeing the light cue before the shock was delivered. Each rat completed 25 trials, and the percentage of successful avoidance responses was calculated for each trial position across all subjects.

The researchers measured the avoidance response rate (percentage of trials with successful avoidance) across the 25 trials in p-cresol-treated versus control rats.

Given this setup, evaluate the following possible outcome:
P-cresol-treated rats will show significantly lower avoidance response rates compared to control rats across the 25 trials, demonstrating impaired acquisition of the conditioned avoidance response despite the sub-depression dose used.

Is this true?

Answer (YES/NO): NO